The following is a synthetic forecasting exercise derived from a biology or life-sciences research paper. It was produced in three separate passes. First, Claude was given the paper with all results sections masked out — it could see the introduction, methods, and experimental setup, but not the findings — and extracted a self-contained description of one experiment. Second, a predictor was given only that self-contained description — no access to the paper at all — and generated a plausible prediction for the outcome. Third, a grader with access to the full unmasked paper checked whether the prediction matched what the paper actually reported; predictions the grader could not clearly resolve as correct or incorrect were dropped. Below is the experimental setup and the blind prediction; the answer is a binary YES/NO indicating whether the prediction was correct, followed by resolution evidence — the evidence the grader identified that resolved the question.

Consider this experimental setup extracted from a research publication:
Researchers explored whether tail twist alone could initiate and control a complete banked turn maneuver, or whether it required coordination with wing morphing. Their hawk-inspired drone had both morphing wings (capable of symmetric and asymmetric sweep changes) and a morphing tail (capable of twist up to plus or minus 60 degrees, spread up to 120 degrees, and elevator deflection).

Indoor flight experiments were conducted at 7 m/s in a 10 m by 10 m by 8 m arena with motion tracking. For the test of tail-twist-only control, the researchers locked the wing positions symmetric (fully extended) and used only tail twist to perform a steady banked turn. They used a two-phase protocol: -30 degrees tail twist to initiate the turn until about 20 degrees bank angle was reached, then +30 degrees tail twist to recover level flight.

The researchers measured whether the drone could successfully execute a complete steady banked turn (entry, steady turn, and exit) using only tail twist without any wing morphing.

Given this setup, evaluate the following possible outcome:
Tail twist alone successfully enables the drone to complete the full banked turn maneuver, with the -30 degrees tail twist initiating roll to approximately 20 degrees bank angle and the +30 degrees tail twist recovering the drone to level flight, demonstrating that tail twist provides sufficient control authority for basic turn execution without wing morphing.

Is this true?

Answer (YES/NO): YES